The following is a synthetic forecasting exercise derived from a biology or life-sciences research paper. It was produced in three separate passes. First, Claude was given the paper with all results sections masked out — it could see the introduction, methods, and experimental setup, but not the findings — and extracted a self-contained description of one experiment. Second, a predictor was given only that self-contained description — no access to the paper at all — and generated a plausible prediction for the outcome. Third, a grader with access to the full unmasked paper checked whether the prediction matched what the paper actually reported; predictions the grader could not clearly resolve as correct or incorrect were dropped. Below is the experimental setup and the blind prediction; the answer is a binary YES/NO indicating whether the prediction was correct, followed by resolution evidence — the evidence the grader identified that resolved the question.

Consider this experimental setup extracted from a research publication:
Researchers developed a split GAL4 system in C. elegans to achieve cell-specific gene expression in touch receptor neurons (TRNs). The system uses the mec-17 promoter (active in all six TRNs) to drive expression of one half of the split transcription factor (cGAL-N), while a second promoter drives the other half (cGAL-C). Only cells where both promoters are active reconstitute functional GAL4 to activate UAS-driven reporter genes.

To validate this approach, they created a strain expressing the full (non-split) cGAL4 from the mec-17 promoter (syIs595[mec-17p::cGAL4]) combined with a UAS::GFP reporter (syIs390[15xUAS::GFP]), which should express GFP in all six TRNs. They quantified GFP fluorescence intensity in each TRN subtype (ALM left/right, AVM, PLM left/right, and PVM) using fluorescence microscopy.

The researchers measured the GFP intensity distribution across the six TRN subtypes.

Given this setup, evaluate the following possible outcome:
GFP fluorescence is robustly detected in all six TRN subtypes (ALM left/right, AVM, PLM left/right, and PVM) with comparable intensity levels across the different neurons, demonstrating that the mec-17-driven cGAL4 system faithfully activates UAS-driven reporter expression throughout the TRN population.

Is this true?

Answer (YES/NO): NO